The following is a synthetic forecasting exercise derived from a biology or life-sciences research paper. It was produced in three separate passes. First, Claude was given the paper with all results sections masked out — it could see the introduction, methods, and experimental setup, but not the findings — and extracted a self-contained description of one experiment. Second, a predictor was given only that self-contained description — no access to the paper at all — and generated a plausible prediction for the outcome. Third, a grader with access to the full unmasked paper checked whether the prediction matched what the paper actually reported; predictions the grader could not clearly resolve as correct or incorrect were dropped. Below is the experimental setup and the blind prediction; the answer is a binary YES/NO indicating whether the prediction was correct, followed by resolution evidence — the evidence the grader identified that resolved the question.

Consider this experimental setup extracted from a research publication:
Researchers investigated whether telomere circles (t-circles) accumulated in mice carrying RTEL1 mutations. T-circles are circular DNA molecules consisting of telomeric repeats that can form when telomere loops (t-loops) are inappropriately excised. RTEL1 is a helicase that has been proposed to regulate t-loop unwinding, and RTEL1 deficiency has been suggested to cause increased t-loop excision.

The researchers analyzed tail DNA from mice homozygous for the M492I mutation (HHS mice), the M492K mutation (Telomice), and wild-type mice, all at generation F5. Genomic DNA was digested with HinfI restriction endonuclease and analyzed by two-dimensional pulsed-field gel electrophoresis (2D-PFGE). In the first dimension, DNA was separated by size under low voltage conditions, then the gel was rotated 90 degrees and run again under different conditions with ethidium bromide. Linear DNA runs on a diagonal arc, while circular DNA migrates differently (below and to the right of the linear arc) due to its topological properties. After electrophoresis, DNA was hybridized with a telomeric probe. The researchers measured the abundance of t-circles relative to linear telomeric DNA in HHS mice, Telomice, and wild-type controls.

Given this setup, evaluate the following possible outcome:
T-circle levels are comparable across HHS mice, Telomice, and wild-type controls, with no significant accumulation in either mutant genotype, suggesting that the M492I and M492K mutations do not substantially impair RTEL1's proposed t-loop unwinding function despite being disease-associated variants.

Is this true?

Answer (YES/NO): YES